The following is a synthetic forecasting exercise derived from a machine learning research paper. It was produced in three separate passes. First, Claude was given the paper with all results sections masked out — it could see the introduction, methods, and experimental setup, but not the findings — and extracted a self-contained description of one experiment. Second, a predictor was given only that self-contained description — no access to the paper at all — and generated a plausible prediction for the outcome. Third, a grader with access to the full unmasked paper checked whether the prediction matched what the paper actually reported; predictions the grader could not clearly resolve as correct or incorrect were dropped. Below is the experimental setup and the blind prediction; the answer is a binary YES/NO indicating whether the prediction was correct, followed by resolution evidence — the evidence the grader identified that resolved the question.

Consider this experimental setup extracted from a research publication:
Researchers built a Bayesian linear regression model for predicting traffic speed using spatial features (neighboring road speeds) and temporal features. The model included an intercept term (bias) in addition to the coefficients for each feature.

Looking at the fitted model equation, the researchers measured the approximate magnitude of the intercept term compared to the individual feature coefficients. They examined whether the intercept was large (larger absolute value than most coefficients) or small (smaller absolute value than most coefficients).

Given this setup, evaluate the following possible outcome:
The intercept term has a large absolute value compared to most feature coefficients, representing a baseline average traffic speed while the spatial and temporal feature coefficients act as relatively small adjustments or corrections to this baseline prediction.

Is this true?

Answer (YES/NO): YES